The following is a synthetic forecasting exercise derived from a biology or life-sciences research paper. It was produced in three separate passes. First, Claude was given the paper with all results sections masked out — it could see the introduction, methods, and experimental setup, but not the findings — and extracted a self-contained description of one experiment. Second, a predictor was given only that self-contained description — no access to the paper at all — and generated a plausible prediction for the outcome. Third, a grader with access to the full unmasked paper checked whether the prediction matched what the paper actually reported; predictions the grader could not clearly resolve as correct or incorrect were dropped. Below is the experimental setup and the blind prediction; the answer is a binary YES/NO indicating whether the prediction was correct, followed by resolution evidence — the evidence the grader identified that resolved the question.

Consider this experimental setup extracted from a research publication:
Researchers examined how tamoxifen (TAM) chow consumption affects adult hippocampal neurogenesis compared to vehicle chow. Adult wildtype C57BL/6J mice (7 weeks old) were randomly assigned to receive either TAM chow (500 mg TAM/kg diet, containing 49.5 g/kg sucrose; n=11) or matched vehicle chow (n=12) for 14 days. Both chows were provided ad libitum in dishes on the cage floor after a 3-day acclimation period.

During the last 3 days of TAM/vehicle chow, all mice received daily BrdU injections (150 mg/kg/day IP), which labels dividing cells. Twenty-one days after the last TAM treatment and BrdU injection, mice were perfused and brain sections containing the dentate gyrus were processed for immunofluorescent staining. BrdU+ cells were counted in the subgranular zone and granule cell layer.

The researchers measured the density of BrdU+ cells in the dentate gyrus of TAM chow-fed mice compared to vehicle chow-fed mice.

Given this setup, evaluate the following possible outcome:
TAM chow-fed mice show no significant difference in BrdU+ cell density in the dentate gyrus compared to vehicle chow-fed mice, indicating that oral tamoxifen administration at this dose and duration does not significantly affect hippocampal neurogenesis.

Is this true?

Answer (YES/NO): NO